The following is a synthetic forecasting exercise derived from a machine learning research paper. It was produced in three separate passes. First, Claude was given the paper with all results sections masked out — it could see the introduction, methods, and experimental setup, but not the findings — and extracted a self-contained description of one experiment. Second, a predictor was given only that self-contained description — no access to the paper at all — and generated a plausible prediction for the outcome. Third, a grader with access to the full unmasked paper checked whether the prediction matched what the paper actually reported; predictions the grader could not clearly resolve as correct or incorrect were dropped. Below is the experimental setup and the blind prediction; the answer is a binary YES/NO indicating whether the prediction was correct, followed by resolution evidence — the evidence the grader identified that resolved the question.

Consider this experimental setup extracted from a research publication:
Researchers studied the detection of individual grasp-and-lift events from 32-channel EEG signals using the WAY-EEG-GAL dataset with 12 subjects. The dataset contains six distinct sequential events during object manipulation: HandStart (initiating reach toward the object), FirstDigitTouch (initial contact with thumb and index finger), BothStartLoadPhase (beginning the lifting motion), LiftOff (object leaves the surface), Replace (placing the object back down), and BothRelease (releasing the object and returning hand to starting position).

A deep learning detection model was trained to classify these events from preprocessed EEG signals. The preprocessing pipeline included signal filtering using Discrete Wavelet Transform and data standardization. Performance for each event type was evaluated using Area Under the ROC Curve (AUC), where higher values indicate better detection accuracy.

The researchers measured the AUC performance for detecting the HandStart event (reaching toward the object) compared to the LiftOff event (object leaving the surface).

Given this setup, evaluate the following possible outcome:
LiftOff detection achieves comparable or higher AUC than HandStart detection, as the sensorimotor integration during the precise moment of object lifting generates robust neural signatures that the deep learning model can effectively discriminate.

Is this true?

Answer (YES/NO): YES